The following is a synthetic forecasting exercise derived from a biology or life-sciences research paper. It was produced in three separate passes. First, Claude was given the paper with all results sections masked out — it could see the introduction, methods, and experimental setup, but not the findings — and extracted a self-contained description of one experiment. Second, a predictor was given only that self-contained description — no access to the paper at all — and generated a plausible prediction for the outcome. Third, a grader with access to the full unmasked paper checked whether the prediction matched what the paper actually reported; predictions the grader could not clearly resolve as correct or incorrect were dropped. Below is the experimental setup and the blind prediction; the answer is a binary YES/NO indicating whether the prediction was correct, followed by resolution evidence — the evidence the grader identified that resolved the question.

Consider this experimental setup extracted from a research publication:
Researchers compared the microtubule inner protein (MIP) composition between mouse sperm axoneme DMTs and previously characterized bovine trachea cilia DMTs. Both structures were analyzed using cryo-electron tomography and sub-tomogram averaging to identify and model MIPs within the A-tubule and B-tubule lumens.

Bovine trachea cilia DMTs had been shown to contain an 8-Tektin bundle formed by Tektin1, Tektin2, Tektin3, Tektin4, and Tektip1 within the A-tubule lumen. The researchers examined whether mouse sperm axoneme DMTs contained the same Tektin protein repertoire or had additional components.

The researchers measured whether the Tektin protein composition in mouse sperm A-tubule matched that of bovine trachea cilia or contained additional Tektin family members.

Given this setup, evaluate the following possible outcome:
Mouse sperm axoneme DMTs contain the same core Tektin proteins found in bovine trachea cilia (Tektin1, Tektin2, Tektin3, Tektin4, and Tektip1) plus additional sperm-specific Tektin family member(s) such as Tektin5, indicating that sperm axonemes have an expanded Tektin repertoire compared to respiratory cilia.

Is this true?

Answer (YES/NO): YES